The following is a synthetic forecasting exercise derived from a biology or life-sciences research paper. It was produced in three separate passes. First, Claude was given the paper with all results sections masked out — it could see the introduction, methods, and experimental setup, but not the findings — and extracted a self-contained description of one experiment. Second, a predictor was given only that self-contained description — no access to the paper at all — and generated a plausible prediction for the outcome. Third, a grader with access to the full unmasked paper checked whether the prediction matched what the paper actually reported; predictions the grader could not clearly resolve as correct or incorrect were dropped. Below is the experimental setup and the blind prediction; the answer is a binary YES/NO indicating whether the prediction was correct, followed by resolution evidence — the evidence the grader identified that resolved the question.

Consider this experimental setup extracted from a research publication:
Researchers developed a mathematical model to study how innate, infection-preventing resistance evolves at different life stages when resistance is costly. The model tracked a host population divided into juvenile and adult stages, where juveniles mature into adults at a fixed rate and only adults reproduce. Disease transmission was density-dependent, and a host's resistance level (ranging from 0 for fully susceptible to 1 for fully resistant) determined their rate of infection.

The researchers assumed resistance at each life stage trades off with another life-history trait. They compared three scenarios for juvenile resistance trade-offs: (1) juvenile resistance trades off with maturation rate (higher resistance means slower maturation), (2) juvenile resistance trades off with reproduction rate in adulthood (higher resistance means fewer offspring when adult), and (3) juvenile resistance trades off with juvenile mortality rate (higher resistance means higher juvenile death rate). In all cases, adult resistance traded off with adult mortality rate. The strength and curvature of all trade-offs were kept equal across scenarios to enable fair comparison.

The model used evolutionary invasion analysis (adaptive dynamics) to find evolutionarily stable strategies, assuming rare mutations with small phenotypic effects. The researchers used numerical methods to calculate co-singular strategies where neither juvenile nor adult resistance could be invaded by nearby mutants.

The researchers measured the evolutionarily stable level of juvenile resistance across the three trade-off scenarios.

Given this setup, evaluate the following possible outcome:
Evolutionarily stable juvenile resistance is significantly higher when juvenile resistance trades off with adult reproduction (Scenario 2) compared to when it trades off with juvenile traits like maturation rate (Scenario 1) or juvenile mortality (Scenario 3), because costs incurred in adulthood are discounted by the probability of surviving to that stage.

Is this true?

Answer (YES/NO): NO